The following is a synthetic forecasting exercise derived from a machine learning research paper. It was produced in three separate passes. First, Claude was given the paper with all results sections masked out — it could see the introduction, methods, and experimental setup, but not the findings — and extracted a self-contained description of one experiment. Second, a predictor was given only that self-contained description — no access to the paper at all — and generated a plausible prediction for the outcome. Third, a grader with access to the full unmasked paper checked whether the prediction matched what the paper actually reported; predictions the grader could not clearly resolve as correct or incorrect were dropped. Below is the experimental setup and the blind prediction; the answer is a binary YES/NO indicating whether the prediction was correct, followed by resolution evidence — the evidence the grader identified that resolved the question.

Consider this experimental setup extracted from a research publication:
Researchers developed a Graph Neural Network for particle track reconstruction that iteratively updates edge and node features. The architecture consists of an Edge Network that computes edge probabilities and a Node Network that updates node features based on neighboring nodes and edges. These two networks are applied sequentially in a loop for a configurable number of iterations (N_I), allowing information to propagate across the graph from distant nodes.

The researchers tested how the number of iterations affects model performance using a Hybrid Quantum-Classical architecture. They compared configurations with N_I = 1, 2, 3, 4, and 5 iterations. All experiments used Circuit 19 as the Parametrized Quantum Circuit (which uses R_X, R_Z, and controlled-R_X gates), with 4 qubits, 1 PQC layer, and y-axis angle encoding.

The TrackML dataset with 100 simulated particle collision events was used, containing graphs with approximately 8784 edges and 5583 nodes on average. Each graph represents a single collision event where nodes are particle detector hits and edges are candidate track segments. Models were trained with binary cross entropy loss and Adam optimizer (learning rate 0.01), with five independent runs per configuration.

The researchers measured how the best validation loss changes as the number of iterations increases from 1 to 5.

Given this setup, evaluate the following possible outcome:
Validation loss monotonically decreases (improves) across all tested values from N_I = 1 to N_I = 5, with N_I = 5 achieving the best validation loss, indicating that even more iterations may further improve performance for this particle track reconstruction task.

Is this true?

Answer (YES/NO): NO